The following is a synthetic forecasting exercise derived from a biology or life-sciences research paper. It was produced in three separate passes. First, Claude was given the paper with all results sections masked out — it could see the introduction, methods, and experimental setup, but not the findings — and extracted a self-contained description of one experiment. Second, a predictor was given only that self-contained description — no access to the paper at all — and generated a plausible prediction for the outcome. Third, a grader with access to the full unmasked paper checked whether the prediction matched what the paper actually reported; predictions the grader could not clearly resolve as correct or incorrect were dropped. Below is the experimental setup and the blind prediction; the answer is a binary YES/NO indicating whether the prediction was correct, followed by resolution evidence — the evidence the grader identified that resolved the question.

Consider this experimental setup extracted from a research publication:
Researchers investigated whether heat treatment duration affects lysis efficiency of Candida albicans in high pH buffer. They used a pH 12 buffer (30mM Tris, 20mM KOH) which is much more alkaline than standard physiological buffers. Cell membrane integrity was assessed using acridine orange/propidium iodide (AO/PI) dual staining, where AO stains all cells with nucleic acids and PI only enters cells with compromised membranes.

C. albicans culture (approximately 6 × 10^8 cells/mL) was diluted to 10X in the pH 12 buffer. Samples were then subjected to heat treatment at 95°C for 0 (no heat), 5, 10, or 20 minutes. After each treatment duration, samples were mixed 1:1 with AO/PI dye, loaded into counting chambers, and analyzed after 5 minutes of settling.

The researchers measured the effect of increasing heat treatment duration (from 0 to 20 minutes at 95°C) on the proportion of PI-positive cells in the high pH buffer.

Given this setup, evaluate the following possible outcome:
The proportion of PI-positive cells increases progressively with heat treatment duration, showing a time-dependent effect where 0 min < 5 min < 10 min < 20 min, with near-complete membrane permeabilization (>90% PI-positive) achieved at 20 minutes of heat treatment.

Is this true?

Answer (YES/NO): NO